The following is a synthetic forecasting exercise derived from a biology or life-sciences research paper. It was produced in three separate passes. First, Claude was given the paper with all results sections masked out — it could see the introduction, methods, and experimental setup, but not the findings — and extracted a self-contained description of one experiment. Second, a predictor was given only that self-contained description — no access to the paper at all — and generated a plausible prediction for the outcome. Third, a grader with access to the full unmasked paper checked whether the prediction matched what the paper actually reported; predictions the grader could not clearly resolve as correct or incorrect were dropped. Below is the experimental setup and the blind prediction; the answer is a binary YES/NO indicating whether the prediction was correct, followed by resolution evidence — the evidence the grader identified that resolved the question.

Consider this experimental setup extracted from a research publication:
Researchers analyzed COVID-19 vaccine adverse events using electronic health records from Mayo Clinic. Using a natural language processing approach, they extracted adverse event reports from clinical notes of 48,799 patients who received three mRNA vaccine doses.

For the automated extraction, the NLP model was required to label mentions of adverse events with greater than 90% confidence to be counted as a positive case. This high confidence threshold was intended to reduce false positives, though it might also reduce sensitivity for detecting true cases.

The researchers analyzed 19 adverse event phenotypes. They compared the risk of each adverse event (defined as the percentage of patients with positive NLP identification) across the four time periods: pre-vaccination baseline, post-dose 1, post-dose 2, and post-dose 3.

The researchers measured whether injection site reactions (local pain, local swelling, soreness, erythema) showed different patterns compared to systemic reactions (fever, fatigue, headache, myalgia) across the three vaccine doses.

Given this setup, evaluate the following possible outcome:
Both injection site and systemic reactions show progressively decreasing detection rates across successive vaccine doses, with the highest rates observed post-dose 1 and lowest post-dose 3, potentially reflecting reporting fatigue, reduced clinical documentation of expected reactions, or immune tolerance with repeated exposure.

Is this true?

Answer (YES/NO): NO